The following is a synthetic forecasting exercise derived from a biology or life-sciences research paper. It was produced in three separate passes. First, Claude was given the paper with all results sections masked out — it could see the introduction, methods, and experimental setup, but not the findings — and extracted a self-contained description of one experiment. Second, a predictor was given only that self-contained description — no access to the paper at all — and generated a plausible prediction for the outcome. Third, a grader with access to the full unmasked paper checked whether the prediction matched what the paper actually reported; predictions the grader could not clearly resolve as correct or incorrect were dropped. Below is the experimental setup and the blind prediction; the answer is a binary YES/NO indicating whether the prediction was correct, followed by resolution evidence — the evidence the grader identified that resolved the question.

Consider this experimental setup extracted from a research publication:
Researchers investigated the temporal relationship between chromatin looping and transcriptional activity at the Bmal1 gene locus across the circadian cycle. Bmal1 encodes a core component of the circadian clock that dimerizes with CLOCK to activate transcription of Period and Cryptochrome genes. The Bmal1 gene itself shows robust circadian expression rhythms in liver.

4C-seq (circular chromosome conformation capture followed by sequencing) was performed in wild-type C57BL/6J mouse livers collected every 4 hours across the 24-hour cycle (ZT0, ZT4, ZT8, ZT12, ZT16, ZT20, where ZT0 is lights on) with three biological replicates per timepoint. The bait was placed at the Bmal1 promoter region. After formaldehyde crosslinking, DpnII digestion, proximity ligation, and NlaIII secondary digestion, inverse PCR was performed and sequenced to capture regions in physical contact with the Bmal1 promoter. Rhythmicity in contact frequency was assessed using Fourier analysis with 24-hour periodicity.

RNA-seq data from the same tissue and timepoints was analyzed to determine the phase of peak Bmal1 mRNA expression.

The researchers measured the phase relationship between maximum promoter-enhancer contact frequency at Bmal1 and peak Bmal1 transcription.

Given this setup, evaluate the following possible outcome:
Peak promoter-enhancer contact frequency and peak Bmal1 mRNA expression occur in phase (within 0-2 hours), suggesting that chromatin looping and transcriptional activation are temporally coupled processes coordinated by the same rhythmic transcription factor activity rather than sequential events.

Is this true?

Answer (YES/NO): NO